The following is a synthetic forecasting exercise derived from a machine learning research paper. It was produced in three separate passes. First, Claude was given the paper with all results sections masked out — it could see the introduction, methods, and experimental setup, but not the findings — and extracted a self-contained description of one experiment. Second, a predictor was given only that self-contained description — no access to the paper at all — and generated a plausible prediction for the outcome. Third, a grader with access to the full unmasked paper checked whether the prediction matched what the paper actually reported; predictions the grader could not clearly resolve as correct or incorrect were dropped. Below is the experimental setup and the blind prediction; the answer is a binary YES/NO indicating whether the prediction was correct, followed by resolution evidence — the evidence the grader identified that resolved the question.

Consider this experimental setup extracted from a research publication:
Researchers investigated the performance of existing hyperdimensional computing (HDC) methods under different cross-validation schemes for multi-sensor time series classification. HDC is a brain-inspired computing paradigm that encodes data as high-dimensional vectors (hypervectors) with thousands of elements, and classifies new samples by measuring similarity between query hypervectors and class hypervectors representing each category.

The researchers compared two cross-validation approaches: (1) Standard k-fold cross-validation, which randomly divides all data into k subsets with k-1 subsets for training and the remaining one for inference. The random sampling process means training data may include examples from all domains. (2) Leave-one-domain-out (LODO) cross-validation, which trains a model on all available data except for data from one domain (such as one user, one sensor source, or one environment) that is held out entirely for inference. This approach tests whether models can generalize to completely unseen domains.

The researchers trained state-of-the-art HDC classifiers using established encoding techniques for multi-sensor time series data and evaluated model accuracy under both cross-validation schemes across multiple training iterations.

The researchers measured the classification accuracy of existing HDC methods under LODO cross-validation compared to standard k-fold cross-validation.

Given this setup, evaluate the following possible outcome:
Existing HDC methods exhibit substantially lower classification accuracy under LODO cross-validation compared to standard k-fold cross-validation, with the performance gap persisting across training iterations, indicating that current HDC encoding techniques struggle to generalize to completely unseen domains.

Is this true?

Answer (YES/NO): YES